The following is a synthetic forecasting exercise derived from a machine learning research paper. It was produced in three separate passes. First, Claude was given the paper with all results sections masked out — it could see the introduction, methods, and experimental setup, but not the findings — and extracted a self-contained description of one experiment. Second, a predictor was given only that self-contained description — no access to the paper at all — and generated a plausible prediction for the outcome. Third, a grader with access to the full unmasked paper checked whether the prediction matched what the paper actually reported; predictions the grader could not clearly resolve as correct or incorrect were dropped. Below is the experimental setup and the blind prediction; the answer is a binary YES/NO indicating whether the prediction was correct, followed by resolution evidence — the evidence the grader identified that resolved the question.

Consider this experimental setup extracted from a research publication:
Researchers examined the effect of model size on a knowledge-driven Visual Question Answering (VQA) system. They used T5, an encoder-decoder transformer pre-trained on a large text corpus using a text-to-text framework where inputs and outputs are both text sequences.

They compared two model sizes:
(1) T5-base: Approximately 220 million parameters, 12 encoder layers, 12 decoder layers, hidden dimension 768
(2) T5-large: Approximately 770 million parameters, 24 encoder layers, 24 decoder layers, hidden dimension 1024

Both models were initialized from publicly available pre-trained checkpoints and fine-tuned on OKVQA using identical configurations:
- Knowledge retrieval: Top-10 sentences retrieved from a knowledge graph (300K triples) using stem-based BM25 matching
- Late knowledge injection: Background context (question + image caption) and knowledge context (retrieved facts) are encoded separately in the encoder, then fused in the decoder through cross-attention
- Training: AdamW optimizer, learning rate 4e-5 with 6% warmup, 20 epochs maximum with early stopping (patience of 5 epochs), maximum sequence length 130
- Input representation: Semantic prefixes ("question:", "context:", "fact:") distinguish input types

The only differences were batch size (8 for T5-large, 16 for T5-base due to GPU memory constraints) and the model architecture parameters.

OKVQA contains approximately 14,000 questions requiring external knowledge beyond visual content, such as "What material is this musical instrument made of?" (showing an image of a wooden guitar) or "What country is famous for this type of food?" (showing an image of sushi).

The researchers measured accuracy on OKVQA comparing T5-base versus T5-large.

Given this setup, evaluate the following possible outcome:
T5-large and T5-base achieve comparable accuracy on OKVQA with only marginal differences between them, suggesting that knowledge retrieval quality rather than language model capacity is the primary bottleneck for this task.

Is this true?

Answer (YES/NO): NO